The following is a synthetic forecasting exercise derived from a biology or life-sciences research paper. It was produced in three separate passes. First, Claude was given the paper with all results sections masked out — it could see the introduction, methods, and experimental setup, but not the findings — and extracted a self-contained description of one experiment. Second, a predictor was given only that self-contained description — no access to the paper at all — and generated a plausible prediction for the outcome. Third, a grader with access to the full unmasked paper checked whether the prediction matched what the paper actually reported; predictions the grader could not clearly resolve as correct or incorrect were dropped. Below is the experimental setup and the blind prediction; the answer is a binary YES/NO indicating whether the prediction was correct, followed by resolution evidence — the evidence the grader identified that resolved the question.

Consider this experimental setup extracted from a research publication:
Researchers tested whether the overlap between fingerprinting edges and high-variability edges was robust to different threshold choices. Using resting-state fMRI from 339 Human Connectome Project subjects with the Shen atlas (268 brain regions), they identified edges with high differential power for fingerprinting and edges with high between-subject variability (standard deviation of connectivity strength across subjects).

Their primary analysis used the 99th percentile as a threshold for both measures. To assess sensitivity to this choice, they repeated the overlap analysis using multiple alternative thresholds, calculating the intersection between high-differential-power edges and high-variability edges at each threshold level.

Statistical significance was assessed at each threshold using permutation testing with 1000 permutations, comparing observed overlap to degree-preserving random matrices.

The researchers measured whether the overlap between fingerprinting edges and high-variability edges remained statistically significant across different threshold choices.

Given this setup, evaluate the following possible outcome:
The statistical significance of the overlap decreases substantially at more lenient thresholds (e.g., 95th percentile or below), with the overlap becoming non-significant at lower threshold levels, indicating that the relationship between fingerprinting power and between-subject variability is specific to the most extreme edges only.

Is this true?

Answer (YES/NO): NO